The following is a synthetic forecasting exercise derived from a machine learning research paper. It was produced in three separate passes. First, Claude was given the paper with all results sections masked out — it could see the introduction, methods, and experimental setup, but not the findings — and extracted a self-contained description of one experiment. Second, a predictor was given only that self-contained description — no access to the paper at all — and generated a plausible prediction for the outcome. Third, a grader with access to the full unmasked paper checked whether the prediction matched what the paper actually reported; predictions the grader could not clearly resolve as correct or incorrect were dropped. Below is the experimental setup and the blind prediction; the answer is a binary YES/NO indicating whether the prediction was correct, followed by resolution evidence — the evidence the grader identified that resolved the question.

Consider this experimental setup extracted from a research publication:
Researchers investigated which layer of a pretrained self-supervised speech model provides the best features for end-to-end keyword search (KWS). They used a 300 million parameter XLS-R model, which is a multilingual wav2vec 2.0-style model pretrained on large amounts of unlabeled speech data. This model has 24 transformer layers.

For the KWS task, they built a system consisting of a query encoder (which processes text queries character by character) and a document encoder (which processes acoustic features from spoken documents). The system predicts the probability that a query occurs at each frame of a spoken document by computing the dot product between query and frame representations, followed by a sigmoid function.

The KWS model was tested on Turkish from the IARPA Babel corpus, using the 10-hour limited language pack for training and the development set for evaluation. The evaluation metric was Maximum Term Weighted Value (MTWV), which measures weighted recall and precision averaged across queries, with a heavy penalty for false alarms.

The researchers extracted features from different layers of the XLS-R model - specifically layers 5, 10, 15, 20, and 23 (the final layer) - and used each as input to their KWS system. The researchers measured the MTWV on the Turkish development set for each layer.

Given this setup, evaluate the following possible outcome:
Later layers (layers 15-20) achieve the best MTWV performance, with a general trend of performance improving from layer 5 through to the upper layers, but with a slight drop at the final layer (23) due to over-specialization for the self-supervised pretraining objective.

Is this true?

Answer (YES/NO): NO